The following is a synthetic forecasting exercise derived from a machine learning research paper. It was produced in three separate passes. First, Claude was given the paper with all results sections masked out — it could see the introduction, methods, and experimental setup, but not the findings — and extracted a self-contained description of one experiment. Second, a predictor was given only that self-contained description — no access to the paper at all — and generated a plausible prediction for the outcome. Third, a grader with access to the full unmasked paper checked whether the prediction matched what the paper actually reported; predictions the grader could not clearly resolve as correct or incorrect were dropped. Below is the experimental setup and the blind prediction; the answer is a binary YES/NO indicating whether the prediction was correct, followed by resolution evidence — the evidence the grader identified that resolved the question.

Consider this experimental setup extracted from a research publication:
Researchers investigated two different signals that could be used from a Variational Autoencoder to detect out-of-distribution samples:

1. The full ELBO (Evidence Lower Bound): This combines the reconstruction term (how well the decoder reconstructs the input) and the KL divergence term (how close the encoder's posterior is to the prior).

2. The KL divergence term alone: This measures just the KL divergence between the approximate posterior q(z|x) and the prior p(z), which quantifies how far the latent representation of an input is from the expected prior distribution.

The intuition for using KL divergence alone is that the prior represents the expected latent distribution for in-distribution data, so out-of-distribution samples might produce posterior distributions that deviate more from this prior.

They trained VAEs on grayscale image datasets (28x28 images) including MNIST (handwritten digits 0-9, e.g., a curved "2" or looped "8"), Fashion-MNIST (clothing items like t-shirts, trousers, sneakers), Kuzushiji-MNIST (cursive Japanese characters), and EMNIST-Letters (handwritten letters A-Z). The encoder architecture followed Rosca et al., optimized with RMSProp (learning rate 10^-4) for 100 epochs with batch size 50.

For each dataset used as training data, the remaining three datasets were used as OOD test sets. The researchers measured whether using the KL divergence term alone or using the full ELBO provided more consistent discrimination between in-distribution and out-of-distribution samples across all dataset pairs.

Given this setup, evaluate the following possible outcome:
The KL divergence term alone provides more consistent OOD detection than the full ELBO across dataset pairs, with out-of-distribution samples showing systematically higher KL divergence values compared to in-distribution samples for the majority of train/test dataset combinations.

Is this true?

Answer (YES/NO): NO